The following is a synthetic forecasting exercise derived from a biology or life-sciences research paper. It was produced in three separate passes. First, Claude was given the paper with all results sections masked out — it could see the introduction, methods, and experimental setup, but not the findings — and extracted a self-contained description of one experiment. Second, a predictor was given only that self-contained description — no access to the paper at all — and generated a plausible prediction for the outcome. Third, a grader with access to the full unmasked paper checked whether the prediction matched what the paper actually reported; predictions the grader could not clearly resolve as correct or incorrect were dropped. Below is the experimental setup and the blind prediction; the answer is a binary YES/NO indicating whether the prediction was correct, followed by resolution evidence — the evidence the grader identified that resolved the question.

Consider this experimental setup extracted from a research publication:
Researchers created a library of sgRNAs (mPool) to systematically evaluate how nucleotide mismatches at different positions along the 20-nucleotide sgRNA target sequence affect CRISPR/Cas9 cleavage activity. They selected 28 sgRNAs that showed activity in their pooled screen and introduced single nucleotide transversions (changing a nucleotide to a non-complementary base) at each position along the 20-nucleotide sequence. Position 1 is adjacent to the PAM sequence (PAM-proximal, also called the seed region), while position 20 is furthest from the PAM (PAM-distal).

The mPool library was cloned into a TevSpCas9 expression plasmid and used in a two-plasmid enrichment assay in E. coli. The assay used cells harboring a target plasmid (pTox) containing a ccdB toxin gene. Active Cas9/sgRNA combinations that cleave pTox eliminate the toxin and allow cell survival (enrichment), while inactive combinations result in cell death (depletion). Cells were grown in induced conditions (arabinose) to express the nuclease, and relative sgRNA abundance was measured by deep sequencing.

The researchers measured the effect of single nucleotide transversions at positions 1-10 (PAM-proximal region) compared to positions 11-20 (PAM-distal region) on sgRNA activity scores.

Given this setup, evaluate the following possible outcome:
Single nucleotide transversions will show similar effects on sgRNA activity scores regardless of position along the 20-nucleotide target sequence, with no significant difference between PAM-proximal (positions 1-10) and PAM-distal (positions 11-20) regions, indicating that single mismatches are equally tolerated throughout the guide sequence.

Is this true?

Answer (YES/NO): NO